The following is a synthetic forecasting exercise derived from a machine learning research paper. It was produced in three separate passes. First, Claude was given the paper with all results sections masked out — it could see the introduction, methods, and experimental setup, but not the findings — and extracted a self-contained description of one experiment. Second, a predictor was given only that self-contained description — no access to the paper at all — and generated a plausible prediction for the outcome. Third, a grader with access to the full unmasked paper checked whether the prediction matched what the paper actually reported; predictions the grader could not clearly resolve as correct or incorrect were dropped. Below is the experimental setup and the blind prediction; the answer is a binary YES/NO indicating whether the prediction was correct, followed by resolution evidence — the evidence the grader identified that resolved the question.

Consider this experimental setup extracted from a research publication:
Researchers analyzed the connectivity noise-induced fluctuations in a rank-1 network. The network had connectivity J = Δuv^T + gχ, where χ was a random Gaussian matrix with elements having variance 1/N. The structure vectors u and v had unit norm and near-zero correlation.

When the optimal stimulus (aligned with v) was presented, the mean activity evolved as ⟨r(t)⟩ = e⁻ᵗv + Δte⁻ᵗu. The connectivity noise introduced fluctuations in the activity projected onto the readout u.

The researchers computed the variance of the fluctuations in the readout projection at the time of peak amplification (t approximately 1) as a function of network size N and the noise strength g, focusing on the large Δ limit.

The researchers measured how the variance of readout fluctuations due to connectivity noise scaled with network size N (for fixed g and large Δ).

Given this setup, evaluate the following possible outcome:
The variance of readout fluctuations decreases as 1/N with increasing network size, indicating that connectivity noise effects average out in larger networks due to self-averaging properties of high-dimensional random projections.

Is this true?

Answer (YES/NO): YES